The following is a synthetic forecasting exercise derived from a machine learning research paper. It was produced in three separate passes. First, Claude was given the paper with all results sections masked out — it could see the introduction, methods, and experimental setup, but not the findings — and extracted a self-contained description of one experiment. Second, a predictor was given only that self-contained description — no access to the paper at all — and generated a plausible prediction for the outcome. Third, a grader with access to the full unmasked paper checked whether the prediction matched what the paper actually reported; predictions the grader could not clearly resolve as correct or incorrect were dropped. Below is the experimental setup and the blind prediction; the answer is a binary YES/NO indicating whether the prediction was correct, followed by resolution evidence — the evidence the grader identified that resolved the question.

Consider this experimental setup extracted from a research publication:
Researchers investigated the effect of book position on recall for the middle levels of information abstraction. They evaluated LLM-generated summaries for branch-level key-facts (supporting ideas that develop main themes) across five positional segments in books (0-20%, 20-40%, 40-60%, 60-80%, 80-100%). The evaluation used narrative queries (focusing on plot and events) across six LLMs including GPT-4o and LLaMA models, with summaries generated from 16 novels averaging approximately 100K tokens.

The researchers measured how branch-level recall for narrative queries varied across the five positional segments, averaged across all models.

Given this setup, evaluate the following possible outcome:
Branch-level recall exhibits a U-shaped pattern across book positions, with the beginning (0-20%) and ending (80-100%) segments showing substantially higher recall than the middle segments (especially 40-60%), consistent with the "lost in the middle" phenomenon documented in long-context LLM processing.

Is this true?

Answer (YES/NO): NO